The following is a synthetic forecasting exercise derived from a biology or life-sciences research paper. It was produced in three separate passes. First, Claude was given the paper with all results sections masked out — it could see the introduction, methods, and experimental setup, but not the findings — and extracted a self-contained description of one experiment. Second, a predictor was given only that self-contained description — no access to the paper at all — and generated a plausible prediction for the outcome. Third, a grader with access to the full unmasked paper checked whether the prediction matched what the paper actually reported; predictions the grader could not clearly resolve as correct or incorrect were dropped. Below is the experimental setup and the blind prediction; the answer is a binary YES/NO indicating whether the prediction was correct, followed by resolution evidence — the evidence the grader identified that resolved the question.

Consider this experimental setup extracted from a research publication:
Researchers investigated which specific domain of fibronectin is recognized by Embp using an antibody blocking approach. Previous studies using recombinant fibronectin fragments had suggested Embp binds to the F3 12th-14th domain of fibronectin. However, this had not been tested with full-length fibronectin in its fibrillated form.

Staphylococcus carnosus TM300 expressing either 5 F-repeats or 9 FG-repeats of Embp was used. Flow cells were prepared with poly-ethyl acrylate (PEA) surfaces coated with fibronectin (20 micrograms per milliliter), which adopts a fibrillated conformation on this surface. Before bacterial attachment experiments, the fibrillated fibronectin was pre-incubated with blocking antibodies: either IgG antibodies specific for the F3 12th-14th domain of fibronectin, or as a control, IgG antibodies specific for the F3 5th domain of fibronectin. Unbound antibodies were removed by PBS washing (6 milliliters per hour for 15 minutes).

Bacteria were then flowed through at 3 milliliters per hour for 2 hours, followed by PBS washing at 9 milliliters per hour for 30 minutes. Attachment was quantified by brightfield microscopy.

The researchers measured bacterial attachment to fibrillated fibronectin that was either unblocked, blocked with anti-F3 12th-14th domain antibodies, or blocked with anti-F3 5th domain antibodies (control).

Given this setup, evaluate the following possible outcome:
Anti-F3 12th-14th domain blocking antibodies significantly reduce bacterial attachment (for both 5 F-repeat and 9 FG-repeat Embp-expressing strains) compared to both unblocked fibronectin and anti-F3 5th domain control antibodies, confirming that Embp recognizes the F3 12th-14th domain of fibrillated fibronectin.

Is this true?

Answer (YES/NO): YES